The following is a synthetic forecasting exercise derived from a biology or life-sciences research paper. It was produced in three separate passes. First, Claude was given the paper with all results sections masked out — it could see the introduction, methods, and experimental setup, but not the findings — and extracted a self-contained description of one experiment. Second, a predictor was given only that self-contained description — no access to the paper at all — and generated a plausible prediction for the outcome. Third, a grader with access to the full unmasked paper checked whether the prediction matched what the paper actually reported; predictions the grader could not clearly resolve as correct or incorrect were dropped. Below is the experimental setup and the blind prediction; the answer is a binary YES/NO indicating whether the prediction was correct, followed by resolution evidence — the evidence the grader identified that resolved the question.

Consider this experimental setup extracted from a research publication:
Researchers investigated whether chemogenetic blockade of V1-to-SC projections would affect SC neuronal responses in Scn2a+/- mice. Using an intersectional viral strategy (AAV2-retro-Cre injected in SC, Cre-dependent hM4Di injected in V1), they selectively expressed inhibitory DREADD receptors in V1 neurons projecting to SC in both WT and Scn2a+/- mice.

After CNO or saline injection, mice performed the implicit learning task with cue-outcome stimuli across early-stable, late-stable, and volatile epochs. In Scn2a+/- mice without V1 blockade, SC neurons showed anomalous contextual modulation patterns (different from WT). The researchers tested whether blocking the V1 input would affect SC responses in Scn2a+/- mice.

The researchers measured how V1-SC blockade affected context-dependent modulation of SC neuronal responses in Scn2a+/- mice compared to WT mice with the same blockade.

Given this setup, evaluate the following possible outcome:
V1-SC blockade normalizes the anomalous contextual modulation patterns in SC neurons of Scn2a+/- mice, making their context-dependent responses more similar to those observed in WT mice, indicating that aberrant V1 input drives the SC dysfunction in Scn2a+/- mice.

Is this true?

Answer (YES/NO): NO